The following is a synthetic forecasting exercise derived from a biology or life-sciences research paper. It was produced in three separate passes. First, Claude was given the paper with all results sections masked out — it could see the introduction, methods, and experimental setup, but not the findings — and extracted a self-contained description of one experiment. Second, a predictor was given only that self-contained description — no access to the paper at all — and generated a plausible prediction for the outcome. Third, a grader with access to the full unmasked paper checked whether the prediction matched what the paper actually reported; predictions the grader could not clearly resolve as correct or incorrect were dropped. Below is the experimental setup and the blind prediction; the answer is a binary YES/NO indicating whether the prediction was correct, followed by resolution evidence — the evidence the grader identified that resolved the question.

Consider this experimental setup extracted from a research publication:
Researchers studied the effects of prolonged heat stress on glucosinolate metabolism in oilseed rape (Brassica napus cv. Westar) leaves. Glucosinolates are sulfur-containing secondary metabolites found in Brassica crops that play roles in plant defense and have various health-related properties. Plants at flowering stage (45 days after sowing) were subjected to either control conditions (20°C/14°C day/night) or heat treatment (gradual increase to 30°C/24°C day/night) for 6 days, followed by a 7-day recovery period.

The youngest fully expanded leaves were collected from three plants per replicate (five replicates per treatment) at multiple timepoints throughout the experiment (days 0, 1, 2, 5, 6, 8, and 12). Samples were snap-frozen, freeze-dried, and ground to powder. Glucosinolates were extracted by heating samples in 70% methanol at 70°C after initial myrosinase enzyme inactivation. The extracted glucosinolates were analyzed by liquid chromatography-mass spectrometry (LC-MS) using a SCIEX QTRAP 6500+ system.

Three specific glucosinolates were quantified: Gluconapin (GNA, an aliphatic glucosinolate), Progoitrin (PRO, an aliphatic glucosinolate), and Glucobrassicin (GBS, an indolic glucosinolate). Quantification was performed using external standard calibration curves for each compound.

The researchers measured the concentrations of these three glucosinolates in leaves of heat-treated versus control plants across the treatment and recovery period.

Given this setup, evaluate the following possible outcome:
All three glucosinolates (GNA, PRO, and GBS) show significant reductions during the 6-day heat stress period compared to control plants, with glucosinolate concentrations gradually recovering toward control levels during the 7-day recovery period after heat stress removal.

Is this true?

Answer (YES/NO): NO